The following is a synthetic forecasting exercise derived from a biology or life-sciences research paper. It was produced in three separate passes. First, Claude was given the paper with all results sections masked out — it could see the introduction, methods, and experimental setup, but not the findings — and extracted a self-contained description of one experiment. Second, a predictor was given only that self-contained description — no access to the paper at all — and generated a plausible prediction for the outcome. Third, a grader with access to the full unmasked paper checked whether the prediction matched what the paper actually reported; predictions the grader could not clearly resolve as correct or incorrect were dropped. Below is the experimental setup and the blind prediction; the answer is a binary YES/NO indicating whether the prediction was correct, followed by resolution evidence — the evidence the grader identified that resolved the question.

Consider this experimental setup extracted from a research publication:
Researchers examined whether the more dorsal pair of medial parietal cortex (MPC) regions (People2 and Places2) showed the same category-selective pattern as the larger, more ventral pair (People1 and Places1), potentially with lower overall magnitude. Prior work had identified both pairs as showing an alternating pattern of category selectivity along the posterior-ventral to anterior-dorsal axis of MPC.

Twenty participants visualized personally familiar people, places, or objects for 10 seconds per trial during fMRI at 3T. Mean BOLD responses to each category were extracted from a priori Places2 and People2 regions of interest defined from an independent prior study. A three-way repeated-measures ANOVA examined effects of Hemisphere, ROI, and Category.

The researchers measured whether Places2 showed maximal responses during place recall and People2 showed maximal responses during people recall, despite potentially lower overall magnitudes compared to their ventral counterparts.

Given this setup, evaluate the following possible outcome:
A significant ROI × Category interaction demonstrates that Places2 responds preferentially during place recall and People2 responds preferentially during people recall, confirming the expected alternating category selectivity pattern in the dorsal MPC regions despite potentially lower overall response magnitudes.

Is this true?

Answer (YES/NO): YES